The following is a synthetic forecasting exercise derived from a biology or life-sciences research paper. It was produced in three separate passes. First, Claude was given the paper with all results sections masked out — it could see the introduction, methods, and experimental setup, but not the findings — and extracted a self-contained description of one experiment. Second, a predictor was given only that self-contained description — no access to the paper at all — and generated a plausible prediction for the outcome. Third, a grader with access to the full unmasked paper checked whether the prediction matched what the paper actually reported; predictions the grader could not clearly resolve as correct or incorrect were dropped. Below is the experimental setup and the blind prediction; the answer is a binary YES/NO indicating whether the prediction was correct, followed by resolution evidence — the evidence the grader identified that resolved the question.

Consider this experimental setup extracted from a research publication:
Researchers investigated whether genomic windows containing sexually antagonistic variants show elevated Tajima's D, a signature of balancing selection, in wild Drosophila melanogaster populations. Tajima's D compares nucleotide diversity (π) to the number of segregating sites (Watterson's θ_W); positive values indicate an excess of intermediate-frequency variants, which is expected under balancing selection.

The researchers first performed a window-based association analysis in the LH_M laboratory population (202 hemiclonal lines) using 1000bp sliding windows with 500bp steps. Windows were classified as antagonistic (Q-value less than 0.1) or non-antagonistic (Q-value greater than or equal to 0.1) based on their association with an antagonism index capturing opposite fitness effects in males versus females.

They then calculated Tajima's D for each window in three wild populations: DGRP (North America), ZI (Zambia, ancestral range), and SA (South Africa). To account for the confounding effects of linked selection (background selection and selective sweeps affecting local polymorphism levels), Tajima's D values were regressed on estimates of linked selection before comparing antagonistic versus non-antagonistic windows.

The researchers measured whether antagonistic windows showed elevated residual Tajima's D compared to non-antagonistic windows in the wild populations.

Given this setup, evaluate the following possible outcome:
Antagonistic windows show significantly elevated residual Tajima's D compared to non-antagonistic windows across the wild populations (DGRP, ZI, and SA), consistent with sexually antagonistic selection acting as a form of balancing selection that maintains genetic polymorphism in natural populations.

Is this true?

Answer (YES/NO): YES